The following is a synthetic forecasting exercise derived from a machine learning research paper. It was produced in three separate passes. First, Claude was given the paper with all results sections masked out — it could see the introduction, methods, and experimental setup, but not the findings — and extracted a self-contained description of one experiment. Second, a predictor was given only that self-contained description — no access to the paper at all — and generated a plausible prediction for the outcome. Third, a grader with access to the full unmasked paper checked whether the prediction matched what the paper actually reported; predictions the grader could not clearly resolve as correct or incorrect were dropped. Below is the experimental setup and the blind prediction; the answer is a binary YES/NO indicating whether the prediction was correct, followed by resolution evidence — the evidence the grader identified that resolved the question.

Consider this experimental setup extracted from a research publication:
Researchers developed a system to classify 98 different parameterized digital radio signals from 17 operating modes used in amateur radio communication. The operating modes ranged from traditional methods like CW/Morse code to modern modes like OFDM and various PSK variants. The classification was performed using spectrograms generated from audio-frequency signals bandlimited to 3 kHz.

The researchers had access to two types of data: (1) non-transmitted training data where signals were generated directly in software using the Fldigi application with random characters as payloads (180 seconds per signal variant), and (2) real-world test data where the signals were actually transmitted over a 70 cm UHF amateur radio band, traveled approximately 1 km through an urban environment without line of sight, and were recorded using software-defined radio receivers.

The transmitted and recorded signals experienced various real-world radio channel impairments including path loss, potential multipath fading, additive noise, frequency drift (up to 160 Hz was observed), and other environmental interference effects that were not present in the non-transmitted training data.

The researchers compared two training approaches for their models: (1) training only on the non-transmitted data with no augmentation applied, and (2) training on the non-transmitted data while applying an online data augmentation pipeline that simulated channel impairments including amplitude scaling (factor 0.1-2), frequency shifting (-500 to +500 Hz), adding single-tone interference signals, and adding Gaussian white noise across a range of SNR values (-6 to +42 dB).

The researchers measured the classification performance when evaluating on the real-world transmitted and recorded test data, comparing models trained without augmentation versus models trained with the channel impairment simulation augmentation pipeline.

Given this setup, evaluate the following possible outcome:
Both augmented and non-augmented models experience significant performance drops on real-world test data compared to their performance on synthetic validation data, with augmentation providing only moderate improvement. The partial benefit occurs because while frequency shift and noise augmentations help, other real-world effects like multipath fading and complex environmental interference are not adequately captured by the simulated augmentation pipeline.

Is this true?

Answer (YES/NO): NO